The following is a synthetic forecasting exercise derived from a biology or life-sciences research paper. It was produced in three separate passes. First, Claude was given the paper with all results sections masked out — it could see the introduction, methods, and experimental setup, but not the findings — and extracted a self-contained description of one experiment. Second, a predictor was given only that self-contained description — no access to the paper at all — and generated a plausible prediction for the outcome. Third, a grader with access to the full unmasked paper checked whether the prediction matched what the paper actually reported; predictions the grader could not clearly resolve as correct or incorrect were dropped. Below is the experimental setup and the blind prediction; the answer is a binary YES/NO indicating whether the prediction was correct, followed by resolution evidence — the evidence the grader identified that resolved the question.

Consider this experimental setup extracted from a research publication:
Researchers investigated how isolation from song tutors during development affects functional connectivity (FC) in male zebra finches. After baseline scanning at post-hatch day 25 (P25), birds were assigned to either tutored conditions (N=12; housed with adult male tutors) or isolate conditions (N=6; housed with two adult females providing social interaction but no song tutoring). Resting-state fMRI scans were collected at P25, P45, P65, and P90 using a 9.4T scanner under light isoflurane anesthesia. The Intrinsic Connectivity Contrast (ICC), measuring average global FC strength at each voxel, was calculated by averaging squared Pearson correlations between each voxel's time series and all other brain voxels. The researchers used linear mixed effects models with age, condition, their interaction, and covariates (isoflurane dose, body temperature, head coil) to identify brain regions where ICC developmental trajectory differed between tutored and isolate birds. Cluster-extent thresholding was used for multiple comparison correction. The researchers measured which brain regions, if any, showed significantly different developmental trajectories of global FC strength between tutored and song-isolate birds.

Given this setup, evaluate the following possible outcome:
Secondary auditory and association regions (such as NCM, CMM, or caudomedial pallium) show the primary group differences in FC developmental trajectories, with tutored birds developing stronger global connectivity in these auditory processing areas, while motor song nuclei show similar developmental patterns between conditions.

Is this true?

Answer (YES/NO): YES